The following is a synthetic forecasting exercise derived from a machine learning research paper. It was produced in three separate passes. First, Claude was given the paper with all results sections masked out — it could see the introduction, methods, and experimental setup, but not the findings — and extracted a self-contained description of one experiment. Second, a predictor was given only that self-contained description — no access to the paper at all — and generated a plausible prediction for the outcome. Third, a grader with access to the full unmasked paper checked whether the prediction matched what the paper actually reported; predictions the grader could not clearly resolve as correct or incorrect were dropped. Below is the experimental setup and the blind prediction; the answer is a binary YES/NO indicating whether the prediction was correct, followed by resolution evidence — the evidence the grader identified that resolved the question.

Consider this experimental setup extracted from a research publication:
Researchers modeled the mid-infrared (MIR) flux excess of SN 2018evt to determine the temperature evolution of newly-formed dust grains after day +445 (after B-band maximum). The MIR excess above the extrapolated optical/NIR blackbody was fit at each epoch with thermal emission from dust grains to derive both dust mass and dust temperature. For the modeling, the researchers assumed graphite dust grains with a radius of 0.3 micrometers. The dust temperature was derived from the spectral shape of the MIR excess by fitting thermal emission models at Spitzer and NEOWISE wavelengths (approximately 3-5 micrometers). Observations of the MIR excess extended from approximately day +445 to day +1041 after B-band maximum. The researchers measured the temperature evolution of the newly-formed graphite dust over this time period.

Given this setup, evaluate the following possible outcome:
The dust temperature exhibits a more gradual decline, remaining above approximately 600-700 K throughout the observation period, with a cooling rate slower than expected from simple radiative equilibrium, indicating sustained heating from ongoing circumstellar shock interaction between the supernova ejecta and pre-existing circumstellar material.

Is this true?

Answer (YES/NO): NO